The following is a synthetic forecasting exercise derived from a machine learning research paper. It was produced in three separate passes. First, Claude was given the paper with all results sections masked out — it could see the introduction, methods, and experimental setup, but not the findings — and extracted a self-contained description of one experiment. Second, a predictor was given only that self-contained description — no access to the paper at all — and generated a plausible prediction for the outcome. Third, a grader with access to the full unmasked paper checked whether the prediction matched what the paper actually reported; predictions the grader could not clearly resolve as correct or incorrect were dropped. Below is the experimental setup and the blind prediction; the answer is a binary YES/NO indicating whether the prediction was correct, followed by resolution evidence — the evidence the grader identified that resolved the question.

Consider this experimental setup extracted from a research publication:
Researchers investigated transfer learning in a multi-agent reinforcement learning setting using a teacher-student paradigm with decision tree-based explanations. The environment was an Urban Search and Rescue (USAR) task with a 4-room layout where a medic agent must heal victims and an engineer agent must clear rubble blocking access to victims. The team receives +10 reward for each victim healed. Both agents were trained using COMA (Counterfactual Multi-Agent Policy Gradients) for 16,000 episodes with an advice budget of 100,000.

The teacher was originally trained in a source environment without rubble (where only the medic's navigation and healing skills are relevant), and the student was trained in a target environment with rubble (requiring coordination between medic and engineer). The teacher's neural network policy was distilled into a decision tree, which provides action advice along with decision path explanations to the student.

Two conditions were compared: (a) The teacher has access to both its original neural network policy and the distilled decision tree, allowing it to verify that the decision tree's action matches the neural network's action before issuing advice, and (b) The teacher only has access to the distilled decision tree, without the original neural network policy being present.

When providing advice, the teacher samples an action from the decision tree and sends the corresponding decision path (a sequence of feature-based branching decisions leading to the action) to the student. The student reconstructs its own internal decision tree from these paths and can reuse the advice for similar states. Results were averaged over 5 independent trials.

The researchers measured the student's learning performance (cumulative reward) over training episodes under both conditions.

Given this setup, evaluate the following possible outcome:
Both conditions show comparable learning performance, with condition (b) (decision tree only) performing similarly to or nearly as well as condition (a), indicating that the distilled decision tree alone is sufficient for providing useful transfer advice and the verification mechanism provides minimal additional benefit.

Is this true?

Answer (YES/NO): YES